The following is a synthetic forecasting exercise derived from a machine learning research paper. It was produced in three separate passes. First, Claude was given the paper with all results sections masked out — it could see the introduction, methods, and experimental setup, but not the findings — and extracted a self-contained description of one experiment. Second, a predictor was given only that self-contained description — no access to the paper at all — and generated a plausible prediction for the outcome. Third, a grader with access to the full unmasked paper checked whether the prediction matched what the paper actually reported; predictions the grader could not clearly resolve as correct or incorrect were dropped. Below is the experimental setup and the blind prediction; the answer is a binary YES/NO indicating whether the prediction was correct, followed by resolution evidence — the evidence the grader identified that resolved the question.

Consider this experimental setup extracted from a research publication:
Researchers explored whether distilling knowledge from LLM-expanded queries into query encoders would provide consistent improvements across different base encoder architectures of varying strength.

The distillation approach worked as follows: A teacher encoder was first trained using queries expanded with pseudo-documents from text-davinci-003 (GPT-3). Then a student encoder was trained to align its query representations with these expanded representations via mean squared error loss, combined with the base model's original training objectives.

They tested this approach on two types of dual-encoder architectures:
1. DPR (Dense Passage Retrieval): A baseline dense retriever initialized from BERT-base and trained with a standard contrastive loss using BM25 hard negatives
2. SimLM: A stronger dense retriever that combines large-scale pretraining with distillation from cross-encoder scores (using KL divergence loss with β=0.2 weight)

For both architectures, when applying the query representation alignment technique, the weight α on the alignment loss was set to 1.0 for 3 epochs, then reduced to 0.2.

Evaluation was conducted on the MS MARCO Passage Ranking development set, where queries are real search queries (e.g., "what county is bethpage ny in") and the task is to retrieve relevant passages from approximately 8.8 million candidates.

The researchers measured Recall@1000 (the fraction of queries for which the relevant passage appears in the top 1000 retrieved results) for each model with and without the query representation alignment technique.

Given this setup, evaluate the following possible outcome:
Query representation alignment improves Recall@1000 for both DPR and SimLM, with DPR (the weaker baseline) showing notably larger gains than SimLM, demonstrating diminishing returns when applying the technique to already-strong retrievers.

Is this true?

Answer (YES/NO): NO